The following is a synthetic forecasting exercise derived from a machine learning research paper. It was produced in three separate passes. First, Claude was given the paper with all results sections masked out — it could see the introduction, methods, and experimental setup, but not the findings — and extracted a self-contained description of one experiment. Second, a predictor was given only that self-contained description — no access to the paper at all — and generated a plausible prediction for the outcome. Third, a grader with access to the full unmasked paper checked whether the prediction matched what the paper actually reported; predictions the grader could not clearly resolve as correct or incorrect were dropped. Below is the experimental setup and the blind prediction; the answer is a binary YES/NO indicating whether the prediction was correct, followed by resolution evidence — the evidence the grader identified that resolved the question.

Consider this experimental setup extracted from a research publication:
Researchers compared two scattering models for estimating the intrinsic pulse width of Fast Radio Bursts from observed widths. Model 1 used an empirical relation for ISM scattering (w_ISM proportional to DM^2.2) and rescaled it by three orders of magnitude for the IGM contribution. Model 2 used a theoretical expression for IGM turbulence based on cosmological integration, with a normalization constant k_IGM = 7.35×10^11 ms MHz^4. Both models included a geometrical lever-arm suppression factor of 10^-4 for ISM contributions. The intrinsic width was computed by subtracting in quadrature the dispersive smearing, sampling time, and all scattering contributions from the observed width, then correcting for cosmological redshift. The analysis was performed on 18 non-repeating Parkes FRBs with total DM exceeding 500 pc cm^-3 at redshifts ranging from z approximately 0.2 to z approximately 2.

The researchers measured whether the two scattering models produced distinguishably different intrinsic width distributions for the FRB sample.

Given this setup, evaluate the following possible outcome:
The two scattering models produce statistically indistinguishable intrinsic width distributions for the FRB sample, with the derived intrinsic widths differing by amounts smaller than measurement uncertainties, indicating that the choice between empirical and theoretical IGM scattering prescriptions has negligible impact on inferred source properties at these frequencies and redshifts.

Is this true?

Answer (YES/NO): YES